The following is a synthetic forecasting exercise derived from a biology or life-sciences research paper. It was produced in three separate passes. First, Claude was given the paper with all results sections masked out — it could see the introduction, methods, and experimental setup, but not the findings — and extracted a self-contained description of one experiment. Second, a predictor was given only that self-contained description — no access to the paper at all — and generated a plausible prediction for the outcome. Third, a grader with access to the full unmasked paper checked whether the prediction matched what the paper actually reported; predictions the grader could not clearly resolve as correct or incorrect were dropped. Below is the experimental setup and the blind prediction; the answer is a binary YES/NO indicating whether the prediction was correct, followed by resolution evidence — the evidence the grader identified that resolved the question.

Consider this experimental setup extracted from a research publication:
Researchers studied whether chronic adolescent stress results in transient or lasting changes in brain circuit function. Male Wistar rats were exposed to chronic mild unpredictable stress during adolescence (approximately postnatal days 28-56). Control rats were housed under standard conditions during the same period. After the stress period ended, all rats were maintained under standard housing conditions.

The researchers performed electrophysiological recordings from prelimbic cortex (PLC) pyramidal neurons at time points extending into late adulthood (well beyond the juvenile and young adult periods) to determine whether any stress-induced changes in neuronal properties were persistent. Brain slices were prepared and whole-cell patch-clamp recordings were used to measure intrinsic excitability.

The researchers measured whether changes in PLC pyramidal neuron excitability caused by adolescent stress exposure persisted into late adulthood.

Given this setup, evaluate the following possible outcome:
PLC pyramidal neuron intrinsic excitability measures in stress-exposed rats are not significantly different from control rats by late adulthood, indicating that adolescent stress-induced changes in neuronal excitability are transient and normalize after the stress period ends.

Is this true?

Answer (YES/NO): NO